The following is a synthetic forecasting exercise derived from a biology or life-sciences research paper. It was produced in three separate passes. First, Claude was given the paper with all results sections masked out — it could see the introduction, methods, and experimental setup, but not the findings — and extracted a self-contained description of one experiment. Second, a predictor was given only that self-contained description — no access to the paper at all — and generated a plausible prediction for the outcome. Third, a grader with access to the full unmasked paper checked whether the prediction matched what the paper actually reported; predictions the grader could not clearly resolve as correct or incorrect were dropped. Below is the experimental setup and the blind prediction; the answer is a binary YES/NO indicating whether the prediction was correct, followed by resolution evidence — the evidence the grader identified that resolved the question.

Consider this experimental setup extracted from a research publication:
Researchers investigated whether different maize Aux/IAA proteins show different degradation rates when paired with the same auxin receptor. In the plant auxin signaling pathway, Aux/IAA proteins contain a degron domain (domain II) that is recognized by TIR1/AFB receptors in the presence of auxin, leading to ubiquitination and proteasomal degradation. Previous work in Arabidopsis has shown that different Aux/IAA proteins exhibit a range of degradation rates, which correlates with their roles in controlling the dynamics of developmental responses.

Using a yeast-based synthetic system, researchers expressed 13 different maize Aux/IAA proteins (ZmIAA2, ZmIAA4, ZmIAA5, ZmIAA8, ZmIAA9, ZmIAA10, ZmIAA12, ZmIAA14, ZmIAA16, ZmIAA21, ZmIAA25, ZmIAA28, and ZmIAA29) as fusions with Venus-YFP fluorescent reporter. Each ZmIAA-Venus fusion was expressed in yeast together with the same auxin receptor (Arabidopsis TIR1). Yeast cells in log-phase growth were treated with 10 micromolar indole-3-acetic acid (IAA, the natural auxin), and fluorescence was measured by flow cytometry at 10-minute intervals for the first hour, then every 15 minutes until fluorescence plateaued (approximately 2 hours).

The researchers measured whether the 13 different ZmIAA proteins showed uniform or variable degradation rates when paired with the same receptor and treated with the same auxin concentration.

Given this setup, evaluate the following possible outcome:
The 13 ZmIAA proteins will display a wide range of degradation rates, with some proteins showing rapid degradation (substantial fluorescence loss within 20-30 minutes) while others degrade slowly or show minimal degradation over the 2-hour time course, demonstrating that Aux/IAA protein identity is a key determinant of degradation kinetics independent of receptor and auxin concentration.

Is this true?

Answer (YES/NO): NO